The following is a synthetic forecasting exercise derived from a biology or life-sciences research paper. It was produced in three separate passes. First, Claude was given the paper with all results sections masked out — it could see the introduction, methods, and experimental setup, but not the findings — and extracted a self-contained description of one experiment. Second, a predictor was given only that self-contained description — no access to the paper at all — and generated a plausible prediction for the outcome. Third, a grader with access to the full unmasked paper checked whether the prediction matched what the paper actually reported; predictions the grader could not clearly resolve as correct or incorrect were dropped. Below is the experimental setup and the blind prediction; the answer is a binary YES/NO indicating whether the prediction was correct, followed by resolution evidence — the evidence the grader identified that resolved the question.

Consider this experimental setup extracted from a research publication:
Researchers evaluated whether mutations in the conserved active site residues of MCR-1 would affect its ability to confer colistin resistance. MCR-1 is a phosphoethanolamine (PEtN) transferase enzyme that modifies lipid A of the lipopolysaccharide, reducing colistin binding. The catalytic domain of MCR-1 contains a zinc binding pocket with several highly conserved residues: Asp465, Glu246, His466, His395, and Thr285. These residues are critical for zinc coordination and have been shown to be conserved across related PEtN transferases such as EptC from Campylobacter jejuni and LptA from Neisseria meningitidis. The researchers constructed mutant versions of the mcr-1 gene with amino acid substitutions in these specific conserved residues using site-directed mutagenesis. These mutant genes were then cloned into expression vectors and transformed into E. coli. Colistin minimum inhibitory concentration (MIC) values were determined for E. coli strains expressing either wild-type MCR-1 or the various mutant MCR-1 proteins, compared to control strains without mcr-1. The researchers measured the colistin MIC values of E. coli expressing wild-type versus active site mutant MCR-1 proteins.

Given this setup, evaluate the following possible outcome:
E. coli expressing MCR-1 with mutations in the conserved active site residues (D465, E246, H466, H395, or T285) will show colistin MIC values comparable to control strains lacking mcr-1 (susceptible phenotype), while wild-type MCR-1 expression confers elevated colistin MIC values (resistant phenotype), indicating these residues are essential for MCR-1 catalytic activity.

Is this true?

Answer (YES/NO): YES